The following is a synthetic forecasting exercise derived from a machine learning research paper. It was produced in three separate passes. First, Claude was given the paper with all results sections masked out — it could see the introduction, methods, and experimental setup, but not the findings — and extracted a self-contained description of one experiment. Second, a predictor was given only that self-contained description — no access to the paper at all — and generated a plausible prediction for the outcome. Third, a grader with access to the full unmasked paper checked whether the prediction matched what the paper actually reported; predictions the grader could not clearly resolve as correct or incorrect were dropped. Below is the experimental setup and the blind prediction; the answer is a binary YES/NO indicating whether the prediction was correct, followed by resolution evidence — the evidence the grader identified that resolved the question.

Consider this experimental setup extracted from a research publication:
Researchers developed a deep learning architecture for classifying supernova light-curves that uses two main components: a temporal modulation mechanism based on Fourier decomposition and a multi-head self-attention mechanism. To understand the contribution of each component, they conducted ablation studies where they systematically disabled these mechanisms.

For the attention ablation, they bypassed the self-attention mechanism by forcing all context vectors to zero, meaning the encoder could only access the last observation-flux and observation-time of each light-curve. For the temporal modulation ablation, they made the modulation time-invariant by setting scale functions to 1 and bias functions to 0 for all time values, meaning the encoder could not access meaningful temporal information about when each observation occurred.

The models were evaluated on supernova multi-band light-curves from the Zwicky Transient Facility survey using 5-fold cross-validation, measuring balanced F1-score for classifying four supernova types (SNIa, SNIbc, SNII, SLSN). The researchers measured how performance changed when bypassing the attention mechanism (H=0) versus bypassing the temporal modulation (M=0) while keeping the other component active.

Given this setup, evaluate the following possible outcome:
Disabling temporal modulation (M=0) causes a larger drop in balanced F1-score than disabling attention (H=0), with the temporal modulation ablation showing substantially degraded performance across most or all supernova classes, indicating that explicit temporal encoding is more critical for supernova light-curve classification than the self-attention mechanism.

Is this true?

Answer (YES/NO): NO